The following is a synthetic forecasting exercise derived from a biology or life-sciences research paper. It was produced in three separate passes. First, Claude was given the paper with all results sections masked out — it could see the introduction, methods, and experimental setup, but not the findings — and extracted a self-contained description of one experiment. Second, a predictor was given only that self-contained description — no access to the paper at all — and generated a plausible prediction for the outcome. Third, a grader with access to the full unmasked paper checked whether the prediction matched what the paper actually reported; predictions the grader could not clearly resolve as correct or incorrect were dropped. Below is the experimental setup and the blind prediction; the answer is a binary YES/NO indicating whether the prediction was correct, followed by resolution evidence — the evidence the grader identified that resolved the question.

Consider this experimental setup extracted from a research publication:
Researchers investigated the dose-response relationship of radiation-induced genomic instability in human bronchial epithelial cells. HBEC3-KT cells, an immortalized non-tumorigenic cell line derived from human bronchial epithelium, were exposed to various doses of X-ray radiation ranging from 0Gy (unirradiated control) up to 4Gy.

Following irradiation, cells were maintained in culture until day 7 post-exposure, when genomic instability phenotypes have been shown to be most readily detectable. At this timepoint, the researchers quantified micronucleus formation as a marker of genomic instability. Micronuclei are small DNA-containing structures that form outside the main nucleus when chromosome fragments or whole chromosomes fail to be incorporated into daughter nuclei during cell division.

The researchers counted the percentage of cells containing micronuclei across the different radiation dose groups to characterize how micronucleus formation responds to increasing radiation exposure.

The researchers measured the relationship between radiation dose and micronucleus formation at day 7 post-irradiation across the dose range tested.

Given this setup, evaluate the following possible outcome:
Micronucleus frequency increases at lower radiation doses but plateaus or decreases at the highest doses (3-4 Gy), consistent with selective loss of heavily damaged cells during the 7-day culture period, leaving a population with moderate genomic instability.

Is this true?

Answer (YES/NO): YES